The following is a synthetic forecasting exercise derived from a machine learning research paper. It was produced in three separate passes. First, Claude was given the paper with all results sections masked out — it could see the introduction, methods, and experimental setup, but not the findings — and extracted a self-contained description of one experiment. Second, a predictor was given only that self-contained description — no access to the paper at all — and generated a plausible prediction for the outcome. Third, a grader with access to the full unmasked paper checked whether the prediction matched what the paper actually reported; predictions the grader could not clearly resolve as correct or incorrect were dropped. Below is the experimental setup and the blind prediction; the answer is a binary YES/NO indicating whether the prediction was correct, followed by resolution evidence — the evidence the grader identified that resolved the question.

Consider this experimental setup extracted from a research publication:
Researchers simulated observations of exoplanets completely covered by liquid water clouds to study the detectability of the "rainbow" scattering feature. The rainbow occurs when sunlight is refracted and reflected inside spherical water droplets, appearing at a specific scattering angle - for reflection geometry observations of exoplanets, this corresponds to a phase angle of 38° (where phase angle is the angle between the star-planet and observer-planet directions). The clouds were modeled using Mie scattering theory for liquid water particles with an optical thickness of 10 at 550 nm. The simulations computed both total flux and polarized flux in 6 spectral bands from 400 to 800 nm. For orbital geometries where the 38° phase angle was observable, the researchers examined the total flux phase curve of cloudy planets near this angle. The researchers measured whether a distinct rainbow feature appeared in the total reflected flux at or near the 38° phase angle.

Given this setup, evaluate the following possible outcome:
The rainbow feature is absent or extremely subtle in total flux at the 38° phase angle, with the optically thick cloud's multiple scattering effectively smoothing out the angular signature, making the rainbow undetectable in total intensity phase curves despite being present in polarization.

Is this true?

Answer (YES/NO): NO